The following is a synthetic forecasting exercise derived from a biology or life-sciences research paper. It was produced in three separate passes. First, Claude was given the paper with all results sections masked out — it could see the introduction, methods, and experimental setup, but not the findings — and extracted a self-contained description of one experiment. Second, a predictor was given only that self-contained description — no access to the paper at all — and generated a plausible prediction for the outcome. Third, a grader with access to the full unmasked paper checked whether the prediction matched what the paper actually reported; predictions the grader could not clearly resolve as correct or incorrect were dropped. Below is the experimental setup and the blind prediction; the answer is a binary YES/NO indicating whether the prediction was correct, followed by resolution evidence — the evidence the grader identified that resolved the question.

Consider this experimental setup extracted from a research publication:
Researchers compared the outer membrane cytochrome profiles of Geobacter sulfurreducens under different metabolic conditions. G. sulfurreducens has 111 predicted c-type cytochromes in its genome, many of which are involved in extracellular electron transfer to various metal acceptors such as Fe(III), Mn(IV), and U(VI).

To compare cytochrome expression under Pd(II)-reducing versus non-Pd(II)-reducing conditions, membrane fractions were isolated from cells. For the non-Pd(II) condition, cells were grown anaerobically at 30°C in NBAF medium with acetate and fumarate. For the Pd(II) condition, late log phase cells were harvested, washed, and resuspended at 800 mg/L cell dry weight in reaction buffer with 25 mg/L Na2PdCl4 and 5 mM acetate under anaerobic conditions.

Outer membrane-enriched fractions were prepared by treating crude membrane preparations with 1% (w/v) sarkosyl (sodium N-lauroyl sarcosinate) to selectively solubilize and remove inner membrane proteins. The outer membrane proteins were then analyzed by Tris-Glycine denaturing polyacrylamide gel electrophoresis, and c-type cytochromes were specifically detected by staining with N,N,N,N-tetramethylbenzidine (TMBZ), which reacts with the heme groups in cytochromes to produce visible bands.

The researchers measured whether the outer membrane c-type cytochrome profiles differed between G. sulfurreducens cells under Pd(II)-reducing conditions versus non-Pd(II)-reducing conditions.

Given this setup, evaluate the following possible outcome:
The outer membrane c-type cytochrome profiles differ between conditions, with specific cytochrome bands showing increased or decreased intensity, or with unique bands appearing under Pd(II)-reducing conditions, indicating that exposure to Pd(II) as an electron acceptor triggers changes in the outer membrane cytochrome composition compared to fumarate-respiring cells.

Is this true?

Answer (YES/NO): YES